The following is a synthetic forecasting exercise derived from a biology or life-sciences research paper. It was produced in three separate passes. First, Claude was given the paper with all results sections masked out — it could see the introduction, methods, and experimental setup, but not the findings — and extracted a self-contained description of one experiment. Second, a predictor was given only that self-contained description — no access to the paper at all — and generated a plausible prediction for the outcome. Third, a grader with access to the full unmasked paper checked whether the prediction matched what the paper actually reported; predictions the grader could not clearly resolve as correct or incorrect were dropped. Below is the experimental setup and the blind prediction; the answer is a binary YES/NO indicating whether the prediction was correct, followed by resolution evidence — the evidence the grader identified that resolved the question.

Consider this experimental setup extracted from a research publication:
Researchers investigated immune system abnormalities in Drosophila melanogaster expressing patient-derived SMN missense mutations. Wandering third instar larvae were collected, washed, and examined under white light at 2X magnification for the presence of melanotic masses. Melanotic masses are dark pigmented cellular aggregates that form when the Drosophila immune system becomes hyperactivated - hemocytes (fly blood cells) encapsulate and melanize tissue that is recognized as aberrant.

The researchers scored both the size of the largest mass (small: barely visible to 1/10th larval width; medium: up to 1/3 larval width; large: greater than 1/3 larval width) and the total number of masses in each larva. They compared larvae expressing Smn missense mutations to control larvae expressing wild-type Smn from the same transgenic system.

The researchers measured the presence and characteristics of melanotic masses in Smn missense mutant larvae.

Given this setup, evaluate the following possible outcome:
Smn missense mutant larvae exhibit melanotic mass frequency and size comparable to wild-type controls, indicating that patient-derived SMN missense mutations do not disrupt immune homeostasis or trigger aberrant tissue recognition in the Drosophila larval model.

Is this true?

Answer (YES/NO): NO